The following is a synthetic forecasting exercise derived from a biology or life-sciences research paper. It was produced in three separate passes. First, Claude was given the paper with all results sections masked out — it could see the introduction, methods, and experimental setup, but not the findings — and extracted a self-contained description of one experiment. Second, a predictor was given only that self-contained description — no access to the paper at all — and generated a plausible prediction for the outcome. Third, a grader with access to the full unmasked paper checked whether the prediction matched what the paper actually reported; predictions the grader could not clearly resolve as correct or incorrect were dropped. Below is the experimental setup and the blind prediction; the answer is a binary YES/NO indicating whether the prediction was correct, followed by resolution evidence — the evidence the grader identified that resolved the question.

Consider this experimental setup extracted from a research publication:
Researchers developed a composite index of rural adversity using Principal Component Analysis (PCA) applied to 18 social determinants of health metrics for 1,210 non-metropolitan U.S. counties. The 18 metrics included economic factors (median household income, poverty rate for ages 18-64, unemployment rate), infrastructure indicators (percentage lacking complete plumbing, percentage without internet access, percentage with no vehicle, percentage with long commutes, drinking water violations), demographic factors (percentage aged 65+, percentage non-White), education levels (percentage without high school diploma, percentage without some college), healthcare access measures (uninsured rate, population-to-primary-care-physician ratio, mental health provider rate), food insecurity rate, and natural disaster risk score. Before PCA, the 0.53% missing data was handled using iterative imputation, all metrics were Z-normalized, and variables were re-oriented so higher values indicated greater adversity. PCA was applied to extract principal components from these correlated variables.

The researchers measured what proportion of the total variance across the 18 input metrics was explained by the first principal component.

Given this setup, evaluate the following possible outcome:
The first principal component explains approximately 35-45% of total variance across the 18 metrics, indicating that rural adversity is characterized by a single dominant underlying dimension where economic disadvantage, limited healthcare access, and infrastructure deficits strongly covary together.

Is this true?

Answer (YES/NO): NO